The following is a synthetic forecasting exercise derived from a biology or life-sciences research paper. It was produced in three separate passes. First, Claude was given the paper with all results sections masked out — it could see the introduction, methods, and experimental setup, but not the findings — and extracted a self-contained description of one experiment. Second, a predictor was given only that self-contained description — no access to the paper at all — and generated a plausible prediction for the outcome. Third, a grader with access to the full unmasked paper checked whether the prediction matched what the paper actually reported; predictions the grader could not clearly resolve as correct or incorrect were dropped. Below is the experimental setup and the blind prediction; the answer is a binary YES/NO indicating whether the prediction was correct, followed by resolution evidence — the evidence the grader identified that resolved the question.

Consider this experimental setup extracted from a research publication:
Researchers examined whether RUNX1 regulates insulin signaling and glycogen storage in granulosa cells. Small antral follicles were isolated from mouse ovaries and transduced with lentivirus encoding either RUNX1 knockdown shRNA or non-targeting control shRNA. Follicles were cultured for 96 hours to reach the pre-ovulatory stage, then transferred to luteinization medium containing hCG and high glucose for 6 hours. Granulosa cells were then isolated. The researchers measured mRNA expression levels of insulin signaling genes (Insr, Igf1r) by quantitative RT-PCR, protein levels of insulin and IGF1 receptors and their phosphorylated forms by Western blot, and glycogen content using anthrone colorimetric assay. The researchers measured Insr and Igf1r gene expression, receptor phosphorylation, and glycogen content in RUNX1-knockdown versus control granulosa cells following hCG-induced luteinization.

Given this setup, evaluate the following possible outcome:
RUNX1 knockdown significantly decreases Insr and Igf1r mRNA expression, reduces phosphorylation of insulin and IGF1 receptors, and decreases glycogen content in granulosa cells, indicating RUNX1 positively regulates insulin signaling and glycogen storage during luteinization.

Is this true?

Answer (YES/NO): YES